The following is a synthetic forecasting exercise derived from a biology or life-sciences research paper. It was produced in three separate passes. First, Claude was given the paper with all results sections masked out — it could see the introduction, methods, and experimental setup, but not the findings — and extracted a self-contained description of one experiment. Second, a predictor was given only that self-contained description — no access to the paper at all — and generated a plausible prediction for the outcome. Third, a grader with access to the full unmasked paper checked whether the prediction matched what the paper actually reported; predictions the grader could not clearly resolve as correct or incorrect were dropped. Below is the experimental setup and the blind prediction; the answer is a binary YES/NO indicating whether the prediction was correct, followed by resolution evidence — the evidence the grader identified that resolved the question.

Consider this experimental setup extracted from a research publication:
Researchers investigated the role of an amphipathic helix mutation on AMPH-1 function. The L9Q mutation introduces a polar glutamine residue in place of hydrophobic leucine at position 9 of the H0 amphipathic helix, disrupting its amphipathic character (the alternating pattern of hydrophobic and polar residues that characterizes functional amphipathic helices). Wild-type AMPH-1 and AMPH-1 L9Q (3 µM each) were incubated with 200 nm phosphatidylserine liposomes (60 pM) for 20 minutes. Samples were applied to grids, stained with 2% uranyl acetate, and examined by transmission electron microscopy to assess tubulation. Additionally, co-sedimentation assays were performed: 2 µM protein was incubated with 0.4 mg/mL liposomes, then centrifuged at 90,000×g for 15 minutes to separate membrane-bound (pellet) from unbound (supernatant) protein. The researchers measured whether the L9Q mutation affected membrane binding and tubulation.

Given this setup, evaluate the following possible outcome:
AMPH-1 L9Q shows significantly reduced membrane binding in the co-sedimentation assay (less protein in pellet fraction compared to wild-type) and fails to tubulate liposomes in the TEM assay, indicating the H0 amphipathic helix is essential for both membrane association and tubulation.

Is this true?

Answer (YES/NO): NO